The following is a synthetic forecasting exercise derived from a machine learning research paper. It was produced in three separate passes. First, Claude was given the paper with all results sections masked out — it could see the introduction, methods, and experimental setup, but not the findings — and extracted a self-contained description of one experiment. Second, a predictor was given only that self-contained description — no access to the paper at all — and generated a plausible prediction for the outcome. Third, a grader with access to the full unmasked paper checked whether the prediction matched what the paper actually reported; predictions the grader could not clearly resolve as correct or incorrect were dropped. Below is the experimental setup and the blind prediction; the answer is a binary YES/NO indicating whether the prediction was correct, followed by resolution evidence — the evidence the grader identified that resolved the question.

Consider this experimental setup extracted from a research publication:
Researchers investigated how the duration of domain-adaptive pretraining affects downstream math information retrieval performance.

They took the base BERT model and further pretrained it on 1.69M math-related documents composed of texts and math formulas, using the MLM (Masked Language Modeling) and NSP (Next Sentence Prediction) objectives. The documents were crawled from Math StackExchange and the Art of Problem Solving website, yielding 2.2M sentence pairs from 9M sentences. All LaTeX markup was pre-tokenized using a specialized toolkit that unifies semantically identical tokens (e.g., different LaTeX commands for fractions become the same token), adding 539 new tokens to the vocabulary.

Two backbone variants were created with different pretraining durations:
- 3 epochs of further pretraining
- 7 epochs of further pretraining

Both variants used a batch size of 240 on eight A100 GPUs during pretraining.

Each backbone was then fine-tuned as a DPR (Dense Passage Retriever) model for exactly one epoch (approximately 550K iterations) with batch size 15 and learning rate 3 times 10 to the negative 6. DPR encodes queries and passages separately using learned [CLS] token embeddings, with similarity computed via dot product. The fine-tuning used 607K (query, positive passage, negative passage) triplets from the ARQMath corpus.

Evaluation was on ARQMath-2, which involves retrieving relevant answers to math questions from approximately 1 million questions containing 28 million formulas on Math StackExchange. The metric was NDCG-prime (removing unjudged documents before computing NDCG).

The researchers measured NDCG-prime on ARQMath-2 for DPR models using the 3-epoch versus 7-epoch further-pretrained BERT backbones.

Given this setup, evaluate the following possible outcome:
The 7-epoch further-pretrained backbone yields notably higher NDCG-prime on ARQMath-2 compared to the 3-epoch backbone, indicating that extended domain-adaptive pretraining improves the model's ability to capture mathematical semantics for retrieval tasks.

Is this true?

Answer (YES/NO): NO